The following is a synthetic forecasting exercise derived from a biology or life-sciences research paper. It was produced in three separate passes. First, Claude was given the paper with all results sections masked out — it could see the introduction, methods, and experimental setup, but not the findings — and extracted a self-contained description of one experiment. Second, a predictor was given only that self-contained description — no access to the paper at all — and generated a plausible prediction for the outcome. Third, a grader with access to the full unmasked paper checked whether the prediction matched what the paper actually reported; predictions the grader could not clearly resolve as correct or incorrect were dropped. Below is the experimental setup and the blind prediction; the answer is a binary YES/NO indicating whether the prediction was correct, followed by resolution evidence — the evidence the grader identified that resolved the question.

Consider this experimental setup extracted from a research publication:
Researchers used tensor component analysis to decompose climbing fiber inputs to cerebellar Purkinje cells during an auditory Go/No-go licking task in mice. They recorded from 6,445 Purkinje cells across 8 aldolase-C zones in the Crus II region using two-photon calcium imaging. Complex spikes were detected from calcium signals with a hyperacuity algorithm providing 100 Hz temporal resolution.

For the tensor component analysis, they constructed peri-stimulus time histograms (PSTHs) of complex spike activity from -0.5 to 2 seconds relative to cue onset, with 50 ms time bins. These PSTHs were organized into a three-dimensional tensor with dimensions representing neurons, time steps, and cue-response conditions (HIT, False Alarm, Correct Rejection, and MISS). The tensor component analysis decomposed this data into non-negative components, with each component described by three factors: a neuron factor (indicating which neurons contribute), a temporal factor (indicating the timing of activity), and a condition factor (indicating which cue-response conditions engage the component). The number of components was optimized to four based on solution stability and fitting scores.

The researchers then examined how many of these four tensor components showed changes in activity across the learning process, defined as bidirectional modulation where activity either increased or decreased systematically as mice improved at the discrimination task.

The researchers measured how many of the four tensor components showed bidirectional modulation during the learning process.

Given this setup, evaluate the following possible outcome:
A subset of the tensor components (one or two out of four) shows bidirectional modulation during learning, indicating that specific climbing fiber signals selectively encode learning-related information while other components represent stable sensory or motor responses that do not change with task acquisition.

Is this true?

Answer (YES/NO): YES